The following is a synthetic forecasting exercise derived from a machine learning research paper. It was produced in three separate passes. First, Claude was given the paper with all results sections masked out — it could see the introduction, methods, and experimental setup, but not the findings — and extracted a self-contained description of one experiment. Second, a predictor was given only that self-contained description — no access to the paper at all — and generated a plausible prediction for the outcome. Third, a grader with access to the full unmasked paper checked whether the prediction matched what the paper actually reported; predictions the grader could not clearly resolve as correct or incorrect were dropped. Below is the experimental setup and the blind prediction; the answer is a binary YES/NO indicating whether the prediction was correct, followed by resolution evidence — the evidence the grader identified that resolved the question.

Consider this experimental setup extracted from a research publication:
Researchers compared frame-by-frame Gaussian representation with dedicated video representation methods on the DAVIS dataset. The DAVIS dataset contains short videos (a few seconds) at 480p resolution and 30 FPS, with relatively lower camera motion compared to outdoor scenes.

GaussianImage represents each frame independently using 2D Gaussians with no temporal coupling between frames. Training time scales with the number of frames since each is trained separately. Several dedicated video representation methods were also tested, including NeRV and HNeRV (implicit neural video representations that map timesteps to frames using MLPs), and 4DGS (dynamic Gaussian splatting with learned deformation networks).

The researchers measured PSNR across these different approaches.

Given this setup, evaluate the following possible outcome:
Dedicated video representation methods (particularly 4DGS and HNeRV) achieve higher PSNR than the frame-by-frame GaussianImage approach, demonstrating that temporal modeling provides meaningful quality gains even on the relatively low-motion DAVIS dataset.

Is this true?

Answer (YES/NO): NO